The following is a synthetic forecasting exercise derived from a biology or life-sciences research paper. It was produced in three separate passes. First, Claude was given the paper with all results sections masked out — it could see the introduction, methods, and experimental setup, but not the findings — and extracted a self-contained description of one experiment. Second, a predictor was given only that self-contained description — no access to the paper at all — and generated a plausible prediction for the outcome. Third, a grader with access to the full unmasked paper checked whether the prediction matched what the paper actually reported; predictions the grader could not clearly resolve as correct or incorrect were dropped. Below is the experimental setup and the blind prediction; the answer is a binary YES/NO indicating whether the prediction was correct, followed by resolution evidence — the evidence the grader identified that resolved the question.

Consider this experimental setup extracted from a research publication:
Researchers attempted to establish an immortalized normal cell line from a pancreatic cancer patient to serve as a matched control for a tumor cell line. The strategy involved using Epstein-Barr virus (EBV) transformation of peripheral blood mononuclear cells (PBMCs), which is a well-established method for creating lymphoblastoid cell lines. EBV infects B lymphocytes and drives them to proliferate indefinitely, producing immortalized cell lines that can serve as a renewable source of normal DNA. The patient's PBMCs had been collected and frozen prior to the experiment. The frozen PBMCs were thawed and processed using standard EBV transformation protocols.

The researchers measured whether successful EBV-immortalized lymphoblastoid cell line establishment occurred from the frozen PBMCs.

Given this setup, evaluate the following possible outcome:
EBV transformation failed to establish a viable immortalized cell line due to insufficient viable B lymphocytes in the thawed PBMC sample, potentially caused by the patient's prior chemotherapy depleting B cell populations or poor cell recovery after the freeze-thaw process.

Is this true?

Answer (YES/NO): NO